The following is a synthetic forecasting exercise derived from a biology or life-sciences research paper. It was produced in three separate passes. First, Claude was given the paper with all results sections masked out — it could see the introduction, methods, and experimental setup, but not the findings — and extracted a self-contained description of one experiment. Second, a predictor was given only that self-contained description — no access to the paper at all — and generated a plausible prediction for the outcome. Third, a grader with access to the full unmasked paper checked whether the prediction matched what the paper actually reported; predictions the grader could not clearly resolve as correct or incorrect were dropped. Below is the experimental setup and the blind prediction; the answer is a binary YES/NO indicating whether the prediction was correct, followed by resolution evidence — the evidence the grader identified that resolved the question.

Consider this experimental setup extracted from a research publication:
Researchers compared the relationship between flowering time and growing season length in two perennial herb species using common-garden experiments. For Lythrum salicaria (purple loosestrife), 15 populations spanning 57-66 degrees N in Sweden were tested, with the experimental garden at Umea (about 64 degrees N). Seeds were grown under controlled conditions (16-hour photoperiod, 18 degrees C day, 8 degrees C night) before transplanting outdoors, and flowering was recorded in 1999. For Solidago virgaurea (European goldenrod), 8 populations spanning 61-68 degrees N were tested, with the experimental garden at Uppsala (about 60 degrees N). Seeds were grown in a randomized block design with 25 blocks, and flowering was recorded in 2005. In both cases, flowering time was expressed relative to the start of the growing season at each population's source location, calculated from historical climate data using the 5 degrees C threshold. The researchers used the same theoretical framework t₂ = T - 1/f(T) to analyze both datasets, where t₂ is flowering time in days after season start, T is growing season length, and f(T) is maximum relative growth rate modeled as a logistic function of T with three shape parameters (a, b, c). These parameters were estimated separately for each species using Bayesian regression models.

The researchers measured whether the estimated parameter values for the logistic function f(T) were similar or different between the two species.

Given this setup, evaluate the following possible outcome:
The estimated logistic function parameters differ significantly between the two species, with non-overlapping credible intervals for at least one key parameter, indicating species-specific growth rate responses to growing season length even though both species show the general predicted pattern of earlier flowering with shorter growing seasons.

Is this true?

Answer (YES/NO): YES